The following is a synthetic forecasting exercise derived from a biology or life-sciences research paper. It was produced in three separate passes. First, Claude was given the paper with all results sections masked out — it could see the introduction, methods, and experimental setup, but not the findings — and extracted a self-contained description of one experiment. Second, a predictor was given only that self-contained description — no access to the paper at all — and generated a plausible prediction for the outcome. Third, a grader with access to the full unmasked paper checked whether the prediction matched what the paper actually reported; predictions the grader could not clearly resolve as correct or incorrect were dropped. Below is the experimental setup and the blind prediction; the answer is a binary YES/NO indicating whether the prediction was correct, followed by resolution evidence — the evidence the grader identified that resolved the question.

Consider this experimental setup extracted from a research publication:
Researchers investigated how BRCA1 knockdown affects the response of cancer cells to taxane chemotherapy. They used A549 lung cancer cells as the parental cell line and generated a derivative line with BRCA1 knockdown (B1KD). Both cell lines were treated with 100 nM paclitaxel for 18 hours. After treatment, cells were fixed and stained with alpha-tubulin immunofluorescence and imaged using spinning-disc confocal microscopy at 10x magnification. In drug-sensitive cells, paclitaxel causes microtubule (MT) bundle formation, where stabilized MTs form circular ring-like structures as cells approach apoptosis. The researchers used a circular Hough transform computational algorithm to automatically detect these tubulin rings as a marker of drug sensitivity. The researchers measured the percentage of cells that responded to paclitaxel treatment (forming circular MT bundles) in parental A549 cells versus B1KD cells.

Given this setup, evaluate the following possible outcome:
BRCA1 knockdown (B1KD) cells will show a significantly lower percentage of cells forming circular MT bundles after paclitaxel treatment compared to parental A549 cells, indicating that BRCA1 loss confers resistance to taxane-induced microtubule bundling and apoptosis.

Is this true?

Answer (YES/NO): YES